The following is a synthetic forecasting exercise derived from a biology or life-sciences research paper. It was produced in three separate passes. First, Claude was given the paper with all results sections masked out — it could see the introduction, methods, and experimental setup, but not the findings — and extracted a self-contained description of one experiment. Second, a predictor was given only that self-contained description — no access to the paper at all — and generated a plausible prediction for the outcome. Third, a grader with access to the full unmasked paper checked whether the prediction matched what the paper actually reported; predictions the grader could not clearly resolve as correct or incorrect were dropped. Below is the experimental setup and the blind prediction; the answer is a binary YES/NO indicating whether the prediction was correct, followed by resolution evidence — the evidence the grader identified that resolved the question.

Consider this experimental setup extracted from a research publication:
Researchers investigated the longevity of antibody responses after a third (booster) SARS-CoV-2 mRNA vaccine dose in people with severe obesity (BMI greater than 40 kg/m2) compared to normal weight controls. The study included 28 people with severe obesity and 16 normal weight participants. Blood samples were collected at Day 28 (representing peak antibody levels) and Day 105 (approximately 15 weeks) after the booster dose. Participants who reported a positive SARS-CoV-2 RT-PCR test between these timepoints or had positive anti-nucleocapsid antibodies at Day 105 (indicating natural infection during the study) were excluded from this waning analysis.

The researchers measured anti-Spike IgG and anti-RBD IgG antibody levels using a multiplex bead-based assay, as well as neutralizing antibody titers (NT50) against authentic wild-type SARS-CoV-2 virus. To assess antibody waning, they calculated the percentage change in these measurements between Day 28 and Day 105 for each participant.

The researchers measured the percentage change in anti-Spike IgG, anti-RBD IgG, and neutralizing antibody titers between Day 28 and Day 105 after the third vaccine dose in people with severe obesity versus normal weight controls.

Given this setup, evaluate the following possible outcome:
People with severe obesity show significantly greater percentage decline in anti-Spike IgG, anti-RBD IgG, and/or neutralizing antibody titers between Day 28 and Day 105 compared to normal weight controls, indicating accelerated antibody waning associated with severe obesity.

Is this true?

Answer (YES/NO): YES